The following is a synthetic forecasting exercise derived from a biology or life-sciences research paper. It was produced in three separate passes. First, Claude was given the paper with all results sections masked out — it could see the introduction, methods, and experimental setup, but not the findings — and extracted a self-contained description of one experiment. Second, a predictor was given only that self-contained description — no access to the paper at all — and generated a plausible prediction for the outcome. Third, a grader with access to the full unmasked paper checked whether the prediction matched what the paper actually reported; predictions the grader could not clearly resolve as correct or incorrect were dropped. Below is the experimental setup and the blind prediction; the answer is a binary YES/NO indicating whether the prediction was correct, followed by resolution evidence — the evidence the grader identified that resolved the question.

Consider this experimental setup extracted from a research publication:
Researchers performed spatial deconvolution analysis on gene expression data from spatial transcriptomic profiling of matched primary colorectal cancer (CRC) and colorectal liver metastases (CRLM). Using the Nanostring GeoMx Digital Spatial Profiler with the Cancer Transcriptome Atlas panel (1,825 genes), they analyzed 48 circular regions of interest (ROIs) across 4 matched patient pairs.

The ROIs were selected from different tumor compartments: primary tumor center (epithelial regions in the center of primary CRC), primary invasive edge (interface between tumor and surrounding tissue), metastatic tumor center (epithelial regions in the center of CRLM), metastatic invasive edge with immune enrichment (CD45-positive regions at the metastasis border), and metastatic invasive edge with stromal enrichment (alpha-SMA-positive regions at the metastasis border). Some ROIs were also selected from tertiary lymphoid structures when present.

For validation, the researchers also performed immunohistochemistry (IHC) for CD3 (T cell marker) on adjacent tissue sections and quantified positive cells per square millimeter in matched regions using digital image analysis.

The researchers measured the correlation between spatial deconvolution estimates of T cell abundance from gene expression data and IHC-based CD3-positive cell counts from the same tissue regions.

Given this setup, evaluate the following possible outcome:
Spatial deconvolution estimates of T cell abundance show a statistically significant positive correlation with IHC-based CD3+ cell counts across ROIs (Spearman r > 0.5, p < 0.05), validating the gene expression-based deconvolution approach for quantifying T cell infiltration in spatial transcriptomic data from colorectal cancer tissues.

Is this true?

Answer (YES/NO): YES